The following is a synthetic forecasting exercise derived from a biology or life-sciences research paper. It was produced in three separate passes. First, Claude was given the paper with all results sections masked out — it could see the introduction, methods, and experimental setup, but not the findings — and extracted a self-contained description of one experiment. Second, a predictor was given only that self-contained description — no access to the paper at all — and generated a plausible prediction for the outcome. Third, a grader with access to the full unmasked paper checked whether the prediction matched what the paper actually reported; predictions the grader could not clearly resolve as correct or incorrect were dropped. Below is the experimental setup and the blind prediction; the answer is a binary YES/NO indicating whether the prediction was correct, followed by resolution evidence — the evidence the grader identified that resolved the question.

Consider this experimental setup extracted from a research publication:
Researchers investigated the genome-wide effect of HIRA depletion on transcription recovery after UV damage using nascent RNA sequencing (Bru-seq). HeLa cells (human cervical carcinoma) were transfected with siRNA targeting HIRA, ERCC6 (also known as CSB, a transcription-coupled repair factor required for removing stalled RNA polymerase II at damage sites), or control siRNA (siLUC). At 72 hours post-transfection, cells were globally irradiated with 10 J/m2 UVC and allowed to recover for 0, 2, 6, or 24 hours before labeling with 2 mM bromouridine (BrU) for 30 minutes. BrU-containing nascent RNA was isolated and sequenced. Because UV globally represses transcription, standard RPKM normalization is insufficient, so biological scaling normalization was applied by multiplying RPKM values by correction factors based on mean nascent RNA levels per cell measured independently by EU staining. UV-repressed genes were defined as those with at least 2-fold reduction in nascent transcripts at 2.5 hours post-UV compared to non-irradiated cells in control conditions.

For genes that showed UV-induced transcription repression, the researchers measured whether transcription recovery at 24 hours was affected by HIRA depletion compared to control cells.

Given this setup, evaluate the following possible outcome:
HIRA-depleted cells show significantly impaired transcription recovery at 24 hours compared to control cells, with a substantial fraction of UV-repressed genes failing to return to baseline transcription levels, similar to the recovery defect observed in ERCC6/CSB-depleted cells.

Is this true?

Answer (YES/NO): YES